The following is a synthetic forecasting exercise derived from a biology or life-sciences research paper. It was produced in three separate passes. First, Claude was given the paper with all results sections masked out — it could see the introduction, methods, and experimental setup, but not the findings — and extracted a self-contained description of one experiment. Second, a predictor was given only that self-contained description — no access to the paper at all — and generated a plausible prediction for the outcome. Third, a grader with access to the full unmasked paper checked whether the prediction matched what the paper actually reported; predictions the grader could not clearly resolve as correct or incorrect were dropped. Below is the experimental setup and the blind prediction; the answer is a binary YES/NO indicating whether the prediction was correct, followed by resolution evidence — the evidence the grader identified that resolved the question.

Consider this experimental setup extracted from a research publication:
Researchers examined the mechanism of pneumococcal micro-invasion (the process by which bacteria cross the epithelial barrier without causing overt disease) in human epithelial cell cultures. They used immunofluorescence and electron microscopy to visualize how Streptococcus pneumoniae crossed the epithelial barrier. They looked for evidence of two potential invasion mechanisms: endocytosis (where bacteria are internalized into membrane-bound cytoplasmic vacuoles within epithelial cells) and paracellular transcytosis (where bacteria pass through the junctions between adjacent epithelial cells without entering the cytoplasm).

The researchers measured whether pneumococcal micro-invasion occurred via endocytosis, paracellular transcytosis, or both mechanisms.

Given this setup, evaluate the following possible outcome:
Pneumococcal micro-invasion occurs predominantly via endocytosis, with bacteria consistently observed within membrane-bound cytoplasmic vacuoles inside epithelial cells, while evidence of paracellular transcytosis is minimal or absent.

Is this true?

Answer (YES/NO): NO